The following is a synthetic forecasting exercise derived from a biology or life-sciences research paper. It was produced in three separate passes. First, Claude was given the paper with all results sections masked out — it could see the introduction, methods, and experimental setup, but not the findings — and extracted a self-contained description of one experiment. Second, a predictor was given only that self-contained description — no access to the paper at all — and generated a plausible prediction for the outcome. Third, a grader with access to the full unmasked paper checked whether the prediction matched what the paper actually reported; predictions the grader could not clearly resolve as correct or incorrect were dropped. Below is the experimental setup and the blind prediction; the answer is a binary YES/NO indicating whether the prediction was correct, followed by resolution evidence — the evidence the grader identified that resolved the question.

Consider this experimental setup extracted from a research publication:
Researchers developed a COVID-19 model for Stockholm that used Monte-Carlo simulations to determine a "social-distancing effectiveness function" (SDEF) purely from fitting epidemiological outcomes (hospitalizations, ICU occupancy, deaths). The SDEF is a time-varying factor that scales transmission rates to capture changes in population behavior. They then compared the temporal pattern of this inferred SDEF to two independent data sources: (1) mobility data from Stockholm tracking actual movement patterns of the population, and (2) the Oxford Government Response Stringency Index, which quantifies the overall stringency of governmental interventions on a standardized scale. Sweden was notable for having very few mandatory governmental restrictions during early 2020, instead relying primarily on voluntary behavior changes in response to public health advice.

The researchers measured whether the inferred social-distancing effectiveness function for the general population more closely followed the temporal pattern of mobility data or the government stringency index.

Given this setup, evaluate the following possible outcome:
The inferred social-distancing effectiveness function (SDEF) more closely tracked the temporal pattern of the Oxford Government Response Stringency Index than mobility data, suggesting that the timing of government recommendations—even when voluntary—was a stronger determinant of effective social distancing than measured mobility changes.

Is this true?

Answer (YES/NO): NO